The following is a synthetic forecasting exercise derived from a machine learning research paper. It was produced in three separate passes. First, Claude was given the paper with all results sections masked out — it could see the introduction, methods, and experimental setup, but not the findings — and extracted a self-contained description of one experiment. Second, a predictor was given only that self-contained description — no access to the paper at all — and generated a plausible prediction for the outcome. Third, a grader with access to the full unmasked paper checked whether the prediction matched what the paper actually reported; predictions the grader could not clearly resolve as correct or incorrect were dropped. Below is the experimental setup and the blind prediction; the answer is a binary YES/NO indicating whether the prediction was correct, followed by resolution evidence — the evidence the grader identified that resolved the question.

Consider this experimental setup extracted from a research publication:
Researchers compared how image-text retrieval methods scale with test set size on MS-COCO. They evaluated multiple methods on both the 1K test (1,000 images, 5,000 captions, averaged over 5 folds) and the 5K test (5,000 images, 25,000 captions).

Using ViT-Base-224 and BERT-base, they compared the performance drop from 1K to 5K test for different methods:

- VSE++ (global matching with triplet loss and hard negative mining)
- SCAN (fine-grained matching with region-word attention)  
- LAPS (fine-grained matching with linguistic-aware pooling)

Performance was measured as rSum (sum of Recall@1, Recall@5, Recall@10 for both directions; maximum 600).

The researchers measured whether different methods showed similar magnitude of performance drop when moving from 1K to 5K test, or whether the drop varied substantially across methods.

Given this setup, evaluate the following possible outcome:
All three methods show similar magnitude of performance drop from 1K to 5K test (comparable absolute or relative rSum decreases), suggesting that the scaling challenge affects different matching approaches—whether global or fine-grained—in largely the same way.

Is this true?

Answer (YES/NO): YES